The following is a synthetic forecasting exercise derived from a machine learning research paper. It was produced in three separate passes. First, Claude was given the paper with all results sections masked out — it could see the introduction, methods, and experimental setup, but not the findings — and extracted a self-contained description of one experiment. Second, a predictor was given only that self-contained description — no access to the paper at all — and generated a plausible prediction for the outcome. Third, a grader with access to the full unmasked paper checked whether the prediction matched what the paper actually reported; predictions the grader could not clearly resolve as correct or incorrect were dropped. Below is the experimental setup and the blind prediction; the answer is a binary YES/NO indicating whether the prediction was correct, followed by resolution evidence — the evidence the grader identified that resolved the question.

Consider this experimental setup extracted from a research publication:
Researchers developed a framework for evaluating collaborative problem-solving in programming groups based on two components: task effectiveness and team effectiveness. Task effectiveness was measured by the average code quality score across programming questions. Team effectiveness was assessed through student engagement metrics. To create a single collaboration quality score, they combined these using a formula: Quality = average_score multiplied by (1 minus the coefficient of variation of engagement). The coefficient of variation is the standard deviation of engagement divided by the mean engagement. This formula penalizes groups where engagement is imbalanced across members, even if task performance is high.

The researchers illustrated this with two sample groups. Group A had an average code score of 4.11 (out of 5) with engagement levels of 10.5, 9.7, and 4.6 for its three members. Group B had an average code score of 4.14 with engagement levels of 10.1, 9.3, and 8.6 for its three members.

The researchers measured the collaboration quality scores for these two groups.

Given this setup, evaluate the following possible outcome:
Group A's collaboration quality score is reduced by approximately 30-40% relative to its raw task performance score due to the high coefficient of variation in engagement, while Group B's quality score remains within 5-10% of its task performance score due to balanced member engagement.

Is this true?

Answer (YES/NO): YES